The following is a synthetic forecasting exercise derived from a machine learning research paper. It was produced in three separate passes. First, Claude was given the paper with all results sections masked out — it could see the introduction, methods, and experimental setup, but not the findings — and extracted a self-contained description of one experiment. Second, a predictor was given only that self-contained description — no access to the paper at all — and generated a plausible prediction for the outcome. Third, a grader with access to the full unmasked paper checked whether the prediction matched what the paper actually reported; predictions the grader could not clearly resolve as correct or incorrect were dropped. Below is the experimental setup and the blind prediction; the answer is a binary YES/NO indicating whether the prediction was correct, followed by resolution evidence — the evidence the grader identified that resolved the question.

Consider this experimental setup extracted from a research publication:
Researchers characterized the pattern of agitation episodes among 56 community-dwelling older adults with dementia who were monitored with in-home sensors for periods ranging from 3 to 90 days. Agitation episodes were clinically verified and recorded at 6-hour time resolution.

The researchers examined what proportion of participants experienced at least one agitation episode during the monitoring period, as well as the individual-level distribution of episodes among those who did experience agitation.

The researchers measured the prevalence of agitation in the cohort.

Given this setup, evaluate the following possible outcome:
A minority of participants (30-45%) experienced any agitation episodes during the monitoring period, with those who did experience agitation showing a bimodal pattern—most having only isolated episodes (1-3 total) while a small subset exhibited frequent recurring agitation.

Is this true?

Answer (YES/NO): NO